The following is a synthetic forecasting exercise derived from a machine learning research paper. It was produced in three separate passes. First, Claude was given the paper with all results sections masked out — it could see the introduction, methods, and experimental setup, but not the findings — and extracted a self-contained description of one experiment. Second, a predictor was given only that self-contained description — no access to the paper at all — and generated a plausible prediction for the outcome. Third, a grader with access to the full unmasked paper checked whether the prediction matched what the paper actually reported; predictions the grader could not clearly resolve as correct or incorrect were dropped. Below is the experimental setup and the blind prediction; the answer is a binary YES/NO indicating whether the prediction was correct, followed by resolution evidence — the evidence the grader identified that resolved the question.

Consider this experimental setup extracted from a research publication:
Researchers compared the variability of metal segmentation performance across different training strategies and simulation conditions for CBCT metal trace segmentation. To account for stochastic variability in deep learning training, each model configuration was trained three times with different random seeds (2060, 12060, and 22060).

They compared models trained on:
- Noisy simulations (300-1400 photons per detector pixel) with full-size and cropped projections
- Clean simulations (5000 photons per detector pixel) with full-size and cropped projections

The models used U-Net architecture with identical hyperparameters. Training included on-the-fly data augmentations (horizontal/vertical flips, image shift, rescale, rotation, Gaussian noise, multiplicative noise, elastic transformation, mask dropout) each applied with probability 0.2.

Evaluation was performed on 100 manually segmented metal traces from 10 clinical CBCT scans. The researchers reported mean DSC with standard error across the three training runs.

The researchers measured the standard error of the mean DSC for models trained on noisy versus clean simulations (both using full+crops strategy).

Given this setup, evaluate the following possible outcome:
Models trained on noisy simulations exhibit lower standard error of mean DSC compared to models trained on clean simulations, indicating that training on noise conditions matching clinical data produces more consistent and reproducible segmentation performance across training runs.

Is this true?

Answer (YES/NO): YES